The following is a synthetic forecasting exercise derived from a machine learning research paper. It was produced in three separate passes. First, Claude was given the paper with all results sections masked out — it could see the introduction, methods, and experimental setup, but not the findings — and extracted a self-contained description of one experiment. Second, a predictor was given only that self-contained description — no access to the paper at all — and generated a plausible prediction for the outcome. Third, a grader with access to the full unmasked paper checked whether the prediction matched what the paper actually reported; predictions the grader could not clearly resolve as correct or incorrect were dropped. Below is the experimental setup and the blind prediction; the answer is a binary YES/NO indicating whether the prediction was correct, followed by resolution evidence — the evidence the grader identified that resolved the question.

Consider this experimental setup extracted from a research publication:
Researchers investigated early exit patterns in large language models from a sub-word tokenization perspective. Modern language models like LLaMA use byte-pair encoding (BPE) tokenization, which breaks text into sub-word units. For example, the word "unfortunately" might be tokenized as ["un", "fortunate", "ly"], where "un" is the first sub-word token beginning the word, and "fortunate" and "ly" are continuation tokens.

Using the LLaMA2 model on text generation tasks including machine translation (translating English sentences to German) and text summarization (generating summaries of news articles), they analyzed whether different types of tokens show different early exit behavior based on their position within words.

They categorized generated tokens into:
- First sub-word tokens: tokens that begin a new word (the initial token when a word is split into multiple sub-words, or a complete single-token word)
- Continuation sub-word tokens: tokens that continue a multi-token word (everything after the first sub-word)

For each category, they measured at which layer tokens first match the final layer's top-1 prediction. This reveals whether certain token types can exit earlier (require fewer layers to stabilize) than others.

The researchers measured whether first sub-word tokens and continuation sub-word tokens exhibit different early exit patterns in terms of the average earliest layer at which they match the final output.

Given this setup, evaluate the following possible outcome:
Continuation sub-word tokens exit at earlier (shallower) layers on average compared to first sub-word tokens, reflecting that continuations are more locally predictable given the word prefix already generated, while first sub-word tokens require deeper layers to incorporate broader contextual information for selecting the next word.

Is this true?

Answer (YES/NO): YES